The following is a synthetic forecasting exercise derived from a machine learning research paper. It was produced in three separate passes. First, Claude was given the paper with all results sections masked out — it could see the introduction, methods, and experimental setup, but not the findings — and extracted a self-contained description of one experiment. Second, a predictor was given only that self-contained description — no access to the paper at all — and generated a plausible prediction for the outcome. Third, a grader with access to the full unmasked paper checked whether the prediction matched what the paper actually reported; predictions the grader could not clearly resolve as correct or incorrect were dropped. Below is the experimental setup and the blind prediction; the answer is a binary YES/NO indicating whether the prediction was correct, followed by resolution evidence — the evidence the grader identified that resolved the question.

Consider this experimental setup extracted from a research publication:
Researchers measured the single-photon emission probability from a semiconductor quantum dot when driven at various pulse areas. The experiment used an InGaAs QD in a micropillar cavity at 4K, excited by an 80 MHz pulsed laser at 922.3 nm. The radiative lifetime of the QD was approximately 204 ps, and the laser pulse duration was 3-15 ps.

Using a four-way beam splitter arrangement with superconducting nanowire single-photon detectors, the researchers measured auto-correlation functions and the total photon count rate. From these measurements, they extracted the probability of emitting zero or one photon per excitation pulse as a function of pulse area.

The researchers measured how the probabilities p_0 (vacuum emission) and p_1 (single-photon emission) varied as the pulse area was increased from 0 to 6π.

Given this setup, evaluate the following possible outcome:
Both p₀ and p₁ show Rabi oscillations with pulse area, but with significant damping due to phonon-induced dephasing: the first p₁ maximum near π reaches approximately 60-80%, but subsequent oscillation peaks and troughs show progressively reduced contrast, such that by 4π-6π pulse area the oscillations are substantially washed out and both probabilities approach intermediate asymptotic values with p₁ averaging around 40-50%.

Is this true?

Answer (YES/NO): NO